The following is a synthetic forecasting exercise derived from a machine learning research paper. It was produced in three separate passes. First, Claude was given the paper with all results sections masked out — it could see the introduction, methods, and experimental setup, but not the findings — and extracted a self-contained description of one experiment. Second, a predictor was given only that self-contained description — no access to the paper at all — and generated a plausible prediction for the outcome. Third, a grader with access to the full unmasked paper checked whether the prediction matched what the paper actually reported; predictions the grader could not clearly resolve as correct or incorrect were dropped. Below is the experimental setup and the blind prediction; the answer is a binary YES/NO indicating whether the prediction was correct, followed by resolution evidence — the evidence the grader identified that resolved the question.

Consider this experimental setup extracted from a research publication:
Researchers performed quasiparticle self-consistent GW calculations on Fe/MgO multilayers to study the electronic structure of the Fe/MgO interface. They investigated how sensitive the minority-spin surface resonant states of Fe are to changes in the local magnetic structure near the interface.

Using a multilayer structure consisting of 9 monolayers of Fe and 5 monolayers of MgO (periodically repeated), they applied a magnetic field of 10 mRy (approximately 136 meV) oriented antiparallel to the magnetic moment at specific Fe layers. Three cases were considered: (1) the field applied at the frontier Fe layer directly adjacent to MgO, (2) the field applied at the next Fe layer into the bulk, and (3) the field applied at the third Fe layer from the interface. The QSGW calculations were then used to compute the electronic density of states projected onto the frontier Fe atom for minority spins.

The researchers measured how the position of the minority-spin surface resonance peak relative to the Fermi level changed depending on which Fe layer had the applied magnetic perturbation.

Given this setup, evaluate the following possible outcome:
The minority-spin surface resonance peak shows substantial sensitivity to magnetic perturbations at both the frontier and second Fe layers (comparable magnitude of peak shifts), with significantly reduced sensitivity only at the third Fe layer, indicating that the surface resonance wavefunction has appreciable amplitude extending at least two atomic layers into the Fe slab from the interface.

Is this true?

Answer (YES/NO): YES